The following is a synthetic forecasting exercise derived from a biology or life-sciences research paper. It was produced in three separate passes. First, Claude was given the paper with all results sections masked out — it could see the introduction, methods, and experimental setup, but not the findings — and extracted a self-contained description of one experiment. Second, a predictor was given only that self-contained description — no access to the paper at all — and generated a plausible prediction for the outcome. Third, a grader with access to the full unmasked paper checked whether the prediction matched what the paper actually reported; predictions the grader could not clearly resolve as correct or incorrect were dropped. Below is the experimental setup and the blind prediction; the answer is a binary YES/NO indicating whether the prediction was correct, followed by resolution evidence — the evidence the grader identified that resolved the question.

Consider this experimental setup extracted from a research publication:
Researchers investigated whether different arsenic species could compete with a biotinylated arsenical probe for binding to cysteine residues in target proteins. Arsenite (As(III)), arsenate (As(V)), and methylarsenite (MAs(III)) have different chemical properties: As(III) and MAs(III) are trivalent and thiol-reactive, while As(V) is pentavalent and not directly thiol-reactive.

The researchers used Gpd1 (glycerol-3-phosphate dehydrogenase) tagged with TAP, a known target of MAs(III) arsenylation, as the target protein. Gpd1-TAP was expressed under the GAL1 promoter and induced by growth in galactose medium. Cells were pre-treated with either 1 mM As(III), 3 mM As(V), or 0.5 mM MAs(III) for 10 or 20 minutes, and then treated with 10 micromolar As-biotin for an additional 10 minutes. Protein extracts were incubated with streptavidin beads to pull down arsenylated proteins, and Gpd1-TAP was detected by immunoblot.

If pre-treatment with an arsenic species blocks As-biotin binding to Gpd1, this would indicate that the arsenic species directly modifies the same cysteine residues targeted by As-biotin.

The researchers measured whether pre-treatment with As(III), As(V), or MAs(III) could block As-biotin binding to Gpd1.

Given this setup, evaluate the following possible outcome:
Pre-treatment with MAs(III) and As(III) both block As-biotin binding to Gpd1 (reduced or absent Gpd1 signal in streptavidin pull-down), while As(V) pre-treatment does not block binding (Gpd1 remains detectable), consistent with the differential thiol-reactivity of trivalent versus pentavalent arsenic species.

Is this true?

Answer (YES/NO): YES